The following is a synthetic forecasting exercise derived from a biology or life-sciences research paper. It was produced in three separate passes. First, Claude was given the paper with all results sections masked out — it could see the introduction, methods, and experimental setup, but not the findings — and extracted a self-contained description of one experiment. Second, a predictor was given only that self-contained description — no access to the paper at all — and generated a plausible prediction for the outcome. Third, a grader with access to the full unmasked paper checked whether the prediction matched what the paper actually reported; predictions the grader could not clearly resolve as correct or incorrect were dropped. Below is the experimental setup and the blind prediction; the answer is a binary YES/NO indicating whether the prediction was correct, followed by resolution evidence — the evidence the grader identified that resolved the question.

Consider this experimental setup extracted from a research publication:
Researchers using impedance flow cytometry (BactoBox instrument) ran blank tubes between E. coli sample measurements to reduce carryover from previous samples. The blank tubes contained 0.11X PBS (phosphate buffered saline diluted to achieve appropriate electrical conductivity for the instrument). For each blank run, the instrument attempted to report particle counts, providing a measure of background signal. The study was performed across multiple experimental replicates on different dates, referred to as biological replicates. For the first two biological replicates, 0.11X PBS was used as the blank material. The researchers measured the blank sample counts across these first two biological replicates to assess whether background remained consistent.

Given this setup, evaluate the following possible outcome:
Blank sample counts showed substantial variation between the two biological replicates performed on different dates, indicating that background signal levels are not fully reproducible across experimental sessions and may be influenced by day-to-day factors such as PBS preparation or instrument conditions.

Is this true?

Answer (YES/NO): NO